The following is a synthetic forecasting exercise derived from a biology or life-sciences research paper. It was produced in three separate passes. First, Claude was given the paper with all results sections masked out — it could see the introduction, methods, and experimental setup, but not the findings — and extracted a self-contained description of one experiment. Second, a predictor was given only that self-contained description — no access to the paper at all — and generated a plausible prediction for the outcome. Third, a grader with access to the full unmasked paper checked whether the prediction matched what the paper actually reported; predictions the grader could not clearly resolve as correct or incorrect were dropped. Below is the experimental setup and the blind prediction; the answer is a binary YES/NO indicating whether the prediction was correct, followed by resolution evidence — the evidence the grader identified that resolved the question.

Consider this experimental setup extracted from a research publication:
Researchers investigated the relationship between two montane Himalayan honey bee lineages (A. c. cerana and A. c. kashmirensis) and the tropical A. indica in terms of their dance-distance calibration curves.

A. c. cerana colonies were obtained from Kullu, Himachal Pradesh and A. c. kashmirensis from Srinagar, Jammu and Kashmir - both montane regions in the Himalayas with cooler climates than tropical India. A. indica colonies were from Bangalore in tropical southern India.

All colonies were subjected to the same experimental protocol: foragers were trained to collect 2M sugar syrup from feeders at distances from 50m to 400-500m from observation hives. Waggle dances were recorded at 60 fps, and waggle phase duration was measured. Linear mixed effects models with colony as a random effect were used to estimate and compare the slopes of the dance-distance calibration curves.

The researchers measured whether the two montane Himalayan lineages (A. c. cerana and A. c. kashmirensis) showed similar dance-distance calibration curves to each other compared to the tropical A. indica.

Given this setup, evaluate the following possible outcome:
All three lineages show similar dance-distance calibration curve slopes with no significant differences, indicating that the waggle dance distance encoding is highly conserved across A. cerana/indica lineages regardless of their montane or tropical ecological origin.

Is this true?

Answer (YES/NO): NO